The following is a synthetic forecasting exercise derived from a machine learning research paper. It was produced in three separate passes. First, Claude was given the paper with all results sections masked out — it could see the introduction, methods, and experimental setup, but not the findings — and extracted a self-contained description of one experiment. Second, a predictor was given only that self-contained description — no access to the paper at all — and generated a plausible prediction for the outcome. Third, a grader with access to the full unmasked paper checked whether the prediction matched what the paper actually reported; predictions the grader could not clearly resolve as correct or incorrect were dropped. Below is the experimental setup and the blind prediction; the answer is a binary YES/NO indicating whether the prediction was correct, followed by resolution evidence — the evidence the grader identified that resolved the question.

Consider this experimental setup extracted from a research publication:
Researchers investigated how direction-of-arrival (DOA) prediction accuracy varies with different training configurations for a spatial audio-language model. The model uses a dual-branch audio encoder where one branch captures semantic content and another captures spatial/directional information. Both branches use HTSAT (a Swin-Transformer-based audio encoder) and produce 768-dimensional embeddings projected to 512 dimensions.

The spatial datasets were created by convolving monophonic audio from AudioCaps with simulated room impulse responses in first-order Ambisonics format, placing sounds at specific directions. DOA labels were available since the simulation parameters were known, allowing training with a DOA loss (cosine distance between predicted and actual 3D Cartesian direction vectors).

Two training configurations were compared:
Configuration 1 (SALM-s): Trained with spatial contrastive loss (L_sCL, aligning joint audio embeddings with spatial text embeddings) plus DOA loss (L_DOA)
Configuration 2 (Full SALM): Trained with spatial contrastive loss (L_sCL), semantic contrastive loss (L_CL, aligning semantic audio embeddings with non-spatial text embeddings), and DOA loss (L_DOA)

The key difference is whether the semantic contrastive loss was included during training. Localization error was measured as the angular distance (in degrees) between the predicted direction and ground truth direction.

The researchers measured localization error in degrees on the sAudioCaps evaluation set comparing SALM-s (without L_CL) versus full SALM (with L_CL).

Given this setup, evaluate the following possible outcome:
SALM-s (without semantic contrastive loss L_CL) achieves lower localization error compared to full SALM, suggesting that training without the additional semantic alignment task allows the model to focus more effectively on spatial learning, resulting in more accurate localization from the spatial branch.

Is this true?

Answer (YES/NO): NO